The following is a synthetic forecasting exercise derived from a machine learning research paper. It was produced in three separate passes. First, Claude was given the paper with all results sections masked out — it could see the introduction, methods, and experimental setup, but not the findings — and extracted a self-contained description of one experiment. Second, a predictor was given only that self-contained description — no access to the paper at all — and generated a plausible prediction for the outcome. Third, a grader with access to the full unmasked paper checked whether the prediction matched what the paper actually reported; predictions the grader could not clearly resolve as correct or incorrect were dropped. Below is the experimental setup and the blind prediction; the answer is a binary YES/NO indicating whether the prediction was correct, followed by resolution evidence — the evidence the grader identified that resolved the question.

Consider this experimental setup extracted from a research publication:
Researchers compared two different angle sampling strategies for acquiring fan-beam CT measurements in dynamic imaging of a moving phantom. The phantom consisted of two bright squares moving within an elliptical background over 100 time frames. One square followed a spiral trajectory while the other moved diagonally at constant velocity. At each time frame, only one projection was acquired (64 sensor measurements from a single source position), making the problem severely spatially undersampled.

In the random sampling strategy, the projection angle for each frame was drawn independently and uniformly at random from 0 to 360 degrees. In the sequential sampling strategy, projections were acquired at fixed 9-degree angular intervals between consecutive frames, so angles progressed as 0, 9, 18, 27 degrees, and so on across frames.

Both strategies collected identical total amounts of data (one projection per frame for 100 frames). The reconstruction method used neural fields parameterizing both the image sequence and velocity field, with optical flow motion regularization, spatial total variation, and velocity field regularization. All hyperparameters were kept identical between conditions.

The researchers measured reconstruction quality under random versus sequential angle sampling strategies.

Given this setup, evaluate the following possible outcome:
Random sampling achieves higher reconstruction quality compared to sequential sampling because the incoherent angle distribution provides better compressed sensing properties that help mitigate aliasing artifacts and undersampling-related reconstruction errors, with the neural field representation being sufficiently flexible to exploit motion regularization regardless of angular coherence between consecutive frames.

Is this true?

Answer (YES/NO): YES